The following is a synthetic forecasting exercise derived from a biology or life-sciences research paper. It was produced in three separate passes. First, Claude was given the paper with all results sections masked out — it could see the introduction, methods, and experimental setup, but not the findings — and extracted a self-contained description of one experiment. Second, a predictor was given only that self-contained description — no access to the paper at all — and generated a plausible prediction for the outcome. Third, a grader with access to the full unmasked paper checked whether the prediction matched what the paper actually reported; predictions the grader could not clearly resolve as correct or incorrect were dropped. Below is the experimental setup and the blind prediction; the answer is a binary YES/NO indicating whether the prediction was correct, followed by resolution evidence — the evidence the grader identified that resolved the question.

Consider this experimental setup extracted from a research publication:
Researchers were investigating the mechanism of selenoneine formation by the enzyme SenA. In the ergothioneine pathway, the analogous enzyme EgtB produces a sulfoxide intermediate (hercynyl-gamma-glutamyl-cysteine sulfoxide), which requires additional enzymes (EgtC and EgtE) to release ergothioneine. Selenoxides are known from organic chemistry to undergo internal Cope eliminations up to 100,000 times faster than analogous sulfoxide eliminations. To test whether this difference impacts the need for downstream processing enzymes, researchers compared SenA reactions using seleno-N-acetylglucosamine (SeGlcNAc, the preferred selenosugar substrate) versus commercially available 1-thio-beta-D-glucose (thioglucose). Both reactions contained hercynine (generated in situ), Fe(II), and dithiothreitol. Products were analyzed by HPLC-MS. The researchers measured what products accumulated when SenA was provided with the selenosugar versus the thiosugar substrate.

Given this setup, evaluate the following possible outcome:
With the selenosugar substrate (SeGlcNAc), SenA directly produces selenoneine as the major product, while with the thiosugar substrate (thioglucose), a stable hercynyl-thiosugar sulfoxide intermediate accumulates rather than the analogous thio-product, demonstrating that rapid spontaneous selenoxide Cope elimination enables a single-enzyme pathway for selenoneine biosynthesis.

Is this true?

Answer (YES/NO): YES